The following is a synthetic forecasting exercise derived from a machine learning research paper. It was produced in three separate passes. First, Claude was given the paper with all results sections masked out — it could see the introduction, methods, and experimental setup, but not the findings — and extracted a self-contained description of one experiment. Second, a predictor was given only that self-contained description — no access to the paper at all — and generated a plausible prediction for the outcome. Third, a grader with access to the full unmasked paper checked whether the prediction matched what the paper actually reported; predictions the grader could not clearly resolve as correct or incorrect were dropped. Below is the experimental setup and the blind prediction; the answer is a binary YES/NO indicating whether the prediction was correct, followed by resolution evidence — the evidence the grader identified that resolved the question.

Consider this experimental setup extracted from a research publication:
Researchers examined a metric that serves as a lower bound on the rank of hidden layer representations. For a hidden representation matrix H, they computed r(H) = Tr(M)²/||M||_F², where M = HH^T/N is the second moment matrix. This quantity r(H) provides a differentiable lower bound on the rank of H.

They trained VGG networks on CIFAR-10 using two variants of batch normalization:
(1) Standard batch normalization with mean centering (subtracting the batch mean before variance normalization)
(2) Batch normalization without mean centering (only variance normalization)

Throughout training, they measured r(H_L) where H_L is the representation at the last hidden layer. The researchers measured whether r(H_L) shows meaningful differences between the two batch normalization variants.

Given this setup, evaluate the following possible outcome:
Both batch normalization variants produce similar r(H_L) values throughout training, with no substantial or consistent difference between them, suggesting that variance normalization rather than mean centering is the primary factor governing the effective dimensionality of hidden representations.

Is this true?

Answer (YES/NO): YES